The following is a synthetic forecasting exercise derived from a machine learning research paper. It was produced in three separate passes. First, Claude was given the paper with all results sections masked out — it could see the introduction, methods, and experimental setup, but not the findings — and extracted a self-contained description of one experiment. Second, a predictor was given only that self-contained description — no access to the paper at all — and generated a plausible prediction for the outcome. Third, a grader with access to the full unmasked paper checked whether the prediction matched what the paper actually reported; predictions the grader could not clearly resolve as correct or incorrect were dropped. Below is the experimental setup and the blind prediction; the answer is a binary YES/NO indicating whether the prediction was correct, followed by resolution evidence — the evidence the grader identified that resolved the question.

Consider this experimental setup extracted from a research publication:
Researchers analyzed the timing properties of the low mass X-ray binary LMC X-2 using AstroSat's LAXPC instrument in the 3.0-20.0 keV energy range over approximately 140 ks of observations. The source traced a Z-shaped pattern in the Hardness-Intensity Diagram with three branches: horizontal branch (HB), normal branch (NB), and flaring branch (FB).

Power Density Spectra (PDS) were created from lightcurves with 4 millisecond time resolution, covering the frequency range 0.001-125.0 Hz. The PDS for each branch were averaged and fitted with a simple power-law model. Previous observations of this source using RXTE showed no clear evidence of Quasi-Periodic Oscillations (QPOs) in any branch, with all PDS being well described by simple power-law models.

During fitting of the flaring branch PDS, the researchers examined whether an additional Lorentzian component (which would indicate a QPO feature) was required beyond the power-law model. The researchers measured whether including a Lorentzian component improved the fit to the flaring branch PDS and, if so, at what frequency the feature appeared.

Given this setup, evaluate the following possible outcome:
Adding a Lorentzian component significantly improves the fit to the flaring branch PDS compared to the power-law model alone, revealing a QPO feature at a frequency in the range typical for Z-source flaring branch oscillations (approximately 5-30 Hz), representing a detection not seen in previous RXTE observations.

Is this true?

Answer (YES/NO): NO